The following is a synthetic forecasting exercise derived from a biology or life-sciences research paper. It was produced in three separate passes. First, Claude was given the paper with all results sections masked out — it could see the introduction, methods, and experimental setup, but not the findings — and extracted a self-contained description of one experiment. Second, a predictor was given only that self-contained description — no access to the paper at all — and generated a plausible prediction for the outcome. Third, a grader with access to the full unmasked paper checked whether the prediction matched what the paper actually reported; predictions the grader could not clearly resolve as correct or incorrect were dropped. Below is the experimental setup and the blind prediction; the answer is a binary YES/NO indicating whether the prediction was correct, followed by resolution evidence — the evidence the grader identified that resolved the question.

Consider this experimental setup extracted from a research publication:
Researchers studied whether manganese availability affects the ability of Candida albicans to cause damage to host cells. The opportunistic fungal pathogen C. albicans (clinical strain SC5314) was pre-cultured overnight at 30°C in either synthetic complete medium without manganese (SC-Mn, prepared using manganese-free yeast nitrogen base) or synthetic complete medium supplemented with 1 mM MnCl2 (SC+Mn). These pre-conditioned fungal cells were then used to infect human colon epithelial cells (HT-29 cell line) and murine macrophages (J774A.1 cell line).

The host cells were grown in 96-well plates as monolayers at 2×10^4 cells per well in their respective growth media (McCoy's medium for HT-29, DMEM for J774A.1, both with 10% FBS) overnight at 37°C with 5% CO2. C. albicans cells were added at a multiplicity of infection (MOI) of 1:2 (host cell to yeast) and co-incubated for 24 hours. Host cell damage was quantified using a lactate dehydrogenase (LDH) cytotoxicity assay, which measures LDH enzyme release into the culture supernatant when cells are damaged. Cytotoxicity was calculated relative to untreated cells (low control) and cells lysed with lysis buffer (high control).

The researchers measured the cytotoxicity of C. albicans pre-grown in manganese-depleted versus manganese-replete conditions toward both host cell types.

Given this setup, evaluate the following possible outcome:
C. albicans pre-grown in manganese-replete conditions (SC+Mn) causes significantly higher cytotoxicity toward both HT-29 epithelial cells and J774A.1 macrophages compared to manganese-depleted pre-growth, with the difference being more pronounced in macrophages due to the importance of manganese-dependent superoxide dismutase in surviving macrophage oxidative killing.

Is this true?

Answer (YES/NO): NO